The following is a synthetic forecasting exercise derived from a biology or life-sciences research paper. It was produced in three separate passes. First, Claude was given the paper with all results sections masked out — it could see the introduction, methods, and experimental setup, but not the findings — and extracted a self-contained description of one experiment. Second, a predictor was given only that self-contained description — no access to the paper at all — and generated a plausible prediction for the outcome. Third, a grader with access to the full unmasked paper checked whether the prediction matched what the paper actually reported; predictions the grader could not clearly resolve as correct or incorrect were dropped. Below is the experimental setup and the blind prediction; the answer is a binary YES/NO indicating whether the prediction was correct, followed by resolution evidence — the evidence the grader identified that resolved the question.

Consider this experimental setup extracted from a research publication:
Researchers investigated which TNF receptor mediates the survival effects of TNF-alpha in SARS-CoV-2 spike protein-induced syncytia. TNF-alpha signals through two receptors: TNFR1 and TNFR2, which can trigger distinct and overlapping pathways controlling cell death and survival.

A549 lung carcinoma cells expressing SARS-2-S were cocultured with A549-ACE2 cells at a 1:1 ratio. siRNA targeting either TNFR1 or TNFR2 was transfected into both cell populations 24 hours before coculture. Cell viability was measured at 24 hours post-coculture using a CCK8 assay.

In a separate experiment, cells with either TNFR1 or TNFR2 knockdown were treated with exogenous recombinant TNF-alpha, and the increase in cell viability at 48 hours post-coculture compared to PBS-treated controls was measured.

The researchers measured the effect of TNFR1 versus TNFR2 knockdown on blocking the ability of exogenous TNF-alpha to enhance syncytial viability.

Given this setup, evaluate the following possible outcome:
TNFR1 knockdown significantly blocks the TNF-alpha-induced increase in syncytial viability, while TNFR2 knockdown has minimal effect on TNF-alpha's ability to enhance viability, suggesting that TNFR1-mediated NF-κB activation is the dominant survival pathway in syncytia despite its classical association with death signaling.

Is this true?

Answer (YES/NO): NO